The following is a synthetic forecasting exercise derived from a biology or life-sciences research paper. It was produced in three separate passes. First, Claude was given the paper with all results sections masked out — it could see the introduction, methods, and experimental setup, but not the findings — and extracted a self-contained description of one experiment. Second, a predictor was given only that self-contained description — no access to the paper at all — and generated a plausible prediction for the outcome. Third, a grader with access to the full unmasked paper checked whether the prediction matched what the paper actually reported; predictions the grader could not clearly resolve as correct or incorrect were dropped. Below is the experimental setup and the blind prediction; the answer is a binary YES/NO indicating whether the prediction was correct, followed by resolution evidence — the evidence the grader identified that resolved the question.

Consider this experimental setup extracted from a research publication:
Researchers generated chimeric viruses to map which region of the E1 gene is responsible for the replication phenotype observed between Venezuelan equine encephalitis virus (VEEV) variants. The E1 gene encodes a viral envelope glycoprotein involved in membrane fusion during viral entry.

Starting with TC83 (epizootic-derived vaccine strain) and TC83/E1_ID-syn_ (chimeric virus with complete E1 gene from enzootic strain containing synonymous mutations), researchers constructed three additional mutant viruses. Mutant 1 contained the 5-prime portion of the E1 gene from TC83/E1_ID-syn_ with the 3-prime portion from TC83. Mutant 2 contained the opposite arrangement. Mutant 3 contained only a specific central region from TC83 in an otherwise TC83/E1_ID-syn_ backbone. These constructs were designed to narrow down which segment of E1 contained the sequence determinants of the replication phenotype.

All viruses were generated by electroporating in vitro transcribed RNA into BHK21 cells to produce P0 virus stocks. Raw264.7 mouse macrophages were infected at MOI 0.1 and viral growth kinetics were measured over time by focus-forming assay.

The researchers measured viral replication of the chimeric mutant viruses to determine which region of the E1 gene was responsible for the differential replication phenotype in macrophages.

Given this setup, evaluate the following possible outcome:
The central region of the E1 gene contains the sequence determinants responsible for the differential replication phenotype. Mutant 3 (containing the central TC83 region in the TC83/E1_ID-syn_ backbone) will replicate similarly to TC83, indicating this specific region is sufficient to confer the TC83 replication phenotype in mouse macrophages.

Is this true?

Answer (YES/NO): NO